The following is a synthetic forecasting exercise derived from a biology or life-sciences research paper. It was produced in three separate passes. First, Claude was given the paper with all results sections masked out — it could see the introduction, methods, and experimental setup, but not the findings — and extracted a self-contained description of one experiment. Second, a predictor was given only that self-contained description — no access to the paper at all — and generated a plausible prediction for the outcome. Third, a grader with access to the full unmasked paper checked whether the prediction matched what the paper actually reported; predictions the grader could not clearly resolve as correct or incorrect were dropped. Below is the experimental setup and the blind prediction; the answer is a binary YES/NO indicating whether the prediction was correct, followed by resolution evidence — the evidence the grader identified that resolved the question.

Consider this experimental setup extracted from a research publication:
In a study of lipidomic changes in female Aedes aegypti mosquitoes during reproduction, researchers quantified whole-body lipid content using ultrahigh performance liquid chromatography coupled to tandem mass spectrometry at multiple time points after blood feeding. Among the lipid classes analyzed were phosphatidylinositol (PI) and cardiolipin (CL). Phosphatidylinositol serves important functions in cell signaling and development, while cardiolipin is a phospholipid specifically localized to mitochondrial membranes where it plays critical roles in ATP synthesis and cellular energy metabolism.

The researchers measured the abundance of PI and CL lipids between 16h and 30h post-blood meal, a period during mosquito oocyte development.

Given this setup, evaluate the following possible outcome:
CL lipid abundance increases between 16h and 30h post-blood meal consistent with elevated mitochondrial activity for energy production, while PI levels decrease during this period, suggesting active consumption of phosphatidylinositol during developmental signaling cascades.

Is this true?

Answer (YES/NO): NO